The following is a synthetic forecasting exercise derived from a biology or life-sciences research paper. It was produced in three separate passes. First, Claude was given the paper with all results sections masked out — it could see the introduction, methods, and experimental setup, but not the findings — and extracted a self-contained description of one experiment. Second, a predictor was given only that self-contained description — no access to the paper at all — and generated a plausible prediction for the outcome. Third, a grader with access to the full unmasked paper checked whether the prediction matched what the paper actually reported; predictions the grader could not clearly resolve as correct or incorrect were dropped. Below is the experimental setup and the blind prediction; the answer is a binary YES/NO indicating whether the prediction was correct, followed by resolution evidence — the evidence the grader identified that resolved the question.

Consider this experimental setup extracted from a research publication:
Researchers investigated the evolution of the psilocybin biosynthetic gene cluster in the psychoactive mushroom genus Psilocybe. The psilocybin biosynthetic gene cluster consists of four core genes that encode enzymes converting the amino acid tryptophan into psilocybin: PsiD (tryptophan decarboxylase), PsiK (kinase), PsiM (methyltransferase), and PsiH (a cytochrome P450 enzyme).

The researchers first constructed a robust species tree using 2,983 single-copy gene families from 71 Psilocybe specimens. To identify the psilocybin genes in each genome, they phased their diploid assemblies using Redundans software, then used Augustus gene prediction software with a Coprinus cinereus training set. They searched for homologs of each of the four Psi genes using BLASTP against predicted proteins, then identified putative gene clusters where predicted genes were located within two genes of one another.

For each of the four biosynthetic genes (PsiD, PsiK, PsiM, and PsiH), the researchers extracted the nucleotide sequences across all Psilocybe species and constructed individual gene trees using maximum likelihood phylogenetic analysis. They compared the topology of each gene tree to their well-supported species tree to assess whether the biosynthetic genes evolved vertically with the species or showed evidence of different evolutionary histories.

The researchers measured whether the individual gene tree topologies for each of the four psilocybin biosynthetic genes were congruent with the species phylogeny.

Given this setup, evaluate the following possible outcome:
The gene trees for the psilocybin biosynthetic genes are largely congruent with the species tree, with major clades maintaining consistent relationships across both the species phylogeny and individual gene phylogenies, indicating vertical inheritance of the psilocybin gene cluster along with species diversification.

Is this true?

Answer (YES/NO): YES